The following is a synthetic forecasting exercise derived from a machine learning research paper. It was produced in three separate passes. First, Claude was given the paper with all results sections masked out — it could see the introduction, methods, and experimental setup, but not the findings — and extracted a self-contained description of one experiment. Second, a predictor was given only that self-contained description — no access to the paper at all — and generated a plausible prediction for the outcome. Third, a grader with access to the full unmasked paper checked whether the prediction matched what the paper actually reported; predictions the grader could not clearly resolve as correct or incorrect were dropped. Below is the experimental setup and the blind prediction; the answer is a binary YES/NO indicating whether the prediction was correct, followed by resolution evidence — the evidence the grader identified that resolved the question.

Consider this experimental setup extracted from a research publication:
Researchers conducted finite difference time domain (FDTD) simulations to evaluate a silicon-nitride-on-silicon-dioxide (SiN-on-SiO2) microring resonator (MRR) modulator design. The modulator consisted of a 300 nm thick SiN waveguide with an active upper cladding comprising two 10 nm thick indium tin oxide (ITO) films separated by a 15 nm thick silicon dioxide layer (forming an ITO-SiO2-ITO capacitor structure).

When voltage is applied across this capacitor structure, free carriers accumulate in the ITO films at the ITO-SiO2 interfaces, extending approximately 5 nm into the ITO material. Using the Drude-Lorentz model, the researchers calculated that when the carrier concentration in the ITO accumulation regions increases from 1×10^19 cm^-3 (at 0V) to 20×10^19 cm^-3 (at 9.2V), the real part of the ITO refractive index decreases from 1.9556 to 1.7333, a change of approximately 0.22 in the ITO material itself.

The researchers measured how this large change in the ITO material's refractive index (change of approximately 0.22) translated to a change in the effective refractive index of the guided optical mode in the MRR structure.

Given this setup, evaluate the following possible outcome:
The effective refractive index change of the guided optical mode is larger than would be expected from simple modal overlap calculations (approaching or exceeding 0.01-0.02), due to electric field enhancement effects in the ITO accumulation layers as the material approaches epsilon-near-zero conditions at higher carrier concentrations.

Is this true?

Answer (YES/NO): NO